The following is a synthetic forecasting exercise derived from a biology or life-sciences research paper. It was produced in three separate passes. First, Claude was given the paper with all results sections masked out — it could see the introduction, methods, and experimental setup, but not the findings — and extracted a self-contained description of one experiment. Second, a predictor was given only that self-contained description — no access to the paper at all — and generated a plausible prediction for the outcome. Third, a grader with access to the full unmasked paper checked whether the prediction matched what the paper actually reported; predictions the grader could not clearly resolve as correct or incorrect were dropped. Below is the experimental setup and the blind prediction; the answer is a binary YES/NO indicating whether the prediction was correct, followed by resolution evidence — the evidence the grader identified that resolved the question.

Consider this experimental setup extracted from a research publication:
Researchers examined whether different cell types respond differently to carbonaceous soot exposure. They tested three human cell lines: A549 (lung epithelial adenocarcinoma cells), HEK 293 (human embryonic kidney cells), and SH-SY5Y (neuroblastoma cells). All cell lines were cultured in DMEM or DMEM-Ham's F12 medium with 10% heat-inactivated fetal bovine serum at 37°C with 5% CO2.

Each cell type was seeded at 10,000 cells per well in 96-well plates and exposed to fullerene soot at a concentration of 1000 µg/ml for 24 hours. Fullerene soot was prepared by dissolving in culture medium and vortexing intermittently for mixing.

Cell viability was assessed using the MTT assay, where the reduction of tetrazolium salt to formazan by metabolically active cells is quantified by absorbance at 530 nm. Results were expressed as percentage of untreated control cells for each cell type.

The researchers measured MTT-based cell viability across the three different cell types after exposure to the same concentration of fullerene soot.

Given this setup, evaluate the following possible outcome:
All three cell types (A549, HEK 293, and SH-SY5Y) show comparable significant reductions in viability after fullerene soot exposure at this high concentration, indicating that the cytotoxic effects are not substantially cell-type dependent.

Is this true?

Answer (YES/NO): NO